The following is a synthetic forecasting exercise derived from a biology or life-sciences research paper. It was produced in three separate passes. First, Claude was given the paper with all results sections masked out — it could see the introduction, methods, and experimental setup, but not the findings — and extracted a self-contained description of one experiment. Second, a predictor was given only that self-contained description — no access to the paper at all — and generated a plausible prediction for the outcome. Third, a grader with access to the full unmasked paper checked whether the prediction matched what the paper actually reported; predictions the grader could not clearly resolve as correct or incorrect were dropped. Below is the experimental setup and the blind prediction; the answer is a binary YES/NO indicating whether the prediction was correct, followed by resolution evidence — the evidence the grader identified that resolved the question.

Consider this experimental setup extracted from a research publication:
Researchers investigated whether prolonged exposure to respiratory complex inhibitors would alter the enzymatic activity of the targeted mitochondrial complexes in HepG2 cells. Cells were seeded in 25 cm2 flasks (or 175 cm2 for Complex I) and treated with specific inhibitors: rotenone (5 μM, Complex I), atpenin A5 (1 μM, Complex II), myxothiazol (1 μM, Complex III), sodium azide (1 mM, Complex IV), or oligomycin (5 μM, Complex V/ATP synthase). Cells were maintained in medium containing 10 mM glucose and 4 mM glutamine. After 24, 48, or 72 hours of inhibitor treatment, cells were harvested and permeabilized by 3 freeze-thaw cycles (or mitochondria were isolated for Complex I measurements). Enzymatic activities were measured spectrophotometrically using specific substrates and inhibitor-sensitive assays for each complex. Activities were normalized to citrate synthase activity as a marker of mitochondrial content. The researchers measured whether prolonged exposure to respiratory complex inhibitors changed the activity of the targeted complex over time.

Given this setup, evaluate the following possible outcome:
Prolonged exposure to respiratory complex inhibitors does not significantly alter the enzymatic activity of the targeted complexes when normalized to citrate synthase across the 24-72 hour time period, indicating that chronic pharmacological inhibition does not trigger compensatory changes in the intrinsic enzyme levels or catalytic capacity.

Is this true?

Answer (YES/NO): YES